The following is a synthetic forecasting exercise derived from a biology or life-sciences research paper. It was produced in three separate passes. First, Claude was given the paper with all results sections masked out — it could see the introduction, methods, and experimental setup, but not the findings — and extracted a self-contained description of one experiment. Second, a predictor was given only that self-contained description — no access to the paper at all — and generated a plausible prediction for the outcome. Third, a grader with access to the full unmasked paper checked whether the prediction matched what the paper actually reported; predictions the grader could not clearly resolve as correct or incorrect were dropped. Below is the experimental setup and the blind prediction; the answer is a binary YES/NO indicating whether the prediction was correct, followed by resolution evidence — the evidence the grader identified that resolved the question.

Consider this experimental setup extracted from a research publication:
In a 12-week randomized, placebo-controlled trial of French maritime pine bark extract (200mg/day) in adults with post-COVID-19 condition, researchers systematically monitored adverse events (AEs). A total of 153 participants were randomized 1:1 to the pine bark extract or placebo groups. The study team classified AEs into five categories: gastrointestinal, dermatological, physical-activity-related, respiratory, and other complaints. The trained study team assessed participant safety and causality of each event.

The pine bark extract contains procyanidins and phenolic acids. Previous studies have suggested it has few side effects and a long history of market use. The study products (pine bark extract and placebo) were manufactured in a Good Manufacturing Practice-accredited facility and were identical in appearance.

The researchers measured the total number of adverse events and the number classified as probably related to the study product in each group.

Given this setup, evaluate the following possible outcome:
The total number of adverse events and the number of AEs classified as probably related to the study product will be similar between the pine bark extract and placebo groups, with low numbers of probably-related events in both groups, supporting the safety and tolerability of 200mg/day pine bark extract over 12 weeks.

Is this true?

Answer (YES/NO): NO